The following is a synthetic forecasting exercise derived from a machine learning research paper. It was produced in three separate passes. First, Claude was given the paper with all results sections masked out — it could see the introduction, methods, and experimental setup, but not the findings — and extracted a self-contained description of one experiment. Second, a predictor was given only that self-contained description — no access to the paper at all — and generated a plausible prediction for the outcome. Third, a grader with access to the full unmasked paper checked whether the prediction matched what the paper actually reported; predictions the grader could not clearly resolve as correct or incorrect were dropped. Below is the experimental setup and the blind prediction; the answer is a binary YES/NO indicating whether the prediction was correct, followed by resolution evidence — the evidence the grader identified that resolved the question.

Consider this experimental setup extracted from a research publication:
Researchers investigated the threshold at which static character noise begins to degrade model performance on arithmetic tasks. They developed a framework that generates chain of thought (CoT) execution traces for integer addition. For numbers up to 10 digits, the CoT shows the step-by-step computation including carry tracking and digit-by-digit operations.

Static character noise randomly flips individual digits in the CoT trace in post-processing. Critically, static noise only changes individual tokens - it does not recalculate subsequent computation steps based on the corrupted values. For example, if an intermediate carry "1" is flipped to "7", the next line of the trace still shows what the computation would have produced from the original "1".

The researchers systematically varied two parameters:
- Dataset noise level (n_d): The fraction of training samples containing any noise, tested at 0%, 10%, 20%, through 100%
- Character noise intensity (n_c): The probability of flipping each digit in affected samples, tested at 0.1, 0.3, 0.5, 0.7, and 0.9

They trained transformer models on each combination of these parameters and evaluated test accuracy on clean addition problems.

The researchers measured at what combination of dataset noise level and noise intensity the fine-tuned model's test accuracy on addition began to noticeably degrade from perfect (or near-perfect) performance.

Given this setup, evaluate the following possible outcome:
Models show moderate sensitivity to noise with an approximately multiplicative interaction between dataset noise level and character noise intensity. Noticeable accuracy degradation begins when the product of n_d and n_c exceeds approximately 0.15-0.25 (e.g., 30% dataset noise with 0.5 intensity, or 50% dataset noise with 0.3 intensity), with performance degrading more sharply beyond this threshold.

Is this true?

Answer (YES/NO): NO